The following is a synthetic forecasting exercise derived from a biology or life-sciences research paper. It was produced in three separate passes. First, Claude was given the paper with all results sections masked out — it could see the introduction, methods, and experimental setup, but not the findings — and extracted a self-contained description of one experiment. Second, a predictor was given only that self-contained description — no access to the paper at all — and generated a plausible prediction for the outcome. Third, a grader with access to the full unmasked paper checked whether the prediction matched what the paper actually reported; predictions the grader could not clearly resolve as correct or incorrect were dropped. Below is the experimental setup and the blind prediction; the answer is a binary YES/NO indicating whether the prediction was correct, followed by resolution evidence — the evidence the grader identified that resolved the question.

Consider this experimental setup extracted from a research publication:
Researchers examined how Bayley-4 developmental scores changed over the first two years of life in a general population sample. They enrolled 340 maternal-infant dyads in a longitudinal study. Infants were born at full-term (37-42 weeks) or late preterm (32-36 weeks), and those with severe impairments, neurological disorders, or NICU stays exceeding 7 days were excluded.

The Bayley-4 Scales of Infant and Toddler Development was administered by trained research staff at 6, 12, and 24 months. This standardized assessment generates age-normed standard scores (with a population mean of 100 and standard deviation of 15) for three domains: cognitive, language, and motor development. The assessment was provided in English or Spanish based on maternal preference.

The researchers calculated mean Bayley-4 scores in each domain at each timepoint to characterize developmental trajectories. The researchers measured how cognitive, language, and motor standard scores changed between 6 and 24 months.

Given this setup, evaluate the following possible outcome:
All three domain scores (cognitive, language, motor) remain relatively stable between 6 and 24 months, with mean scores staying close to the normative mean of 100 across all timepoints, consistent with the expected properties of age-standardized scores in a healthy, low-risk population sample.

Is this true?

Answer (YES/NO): NO